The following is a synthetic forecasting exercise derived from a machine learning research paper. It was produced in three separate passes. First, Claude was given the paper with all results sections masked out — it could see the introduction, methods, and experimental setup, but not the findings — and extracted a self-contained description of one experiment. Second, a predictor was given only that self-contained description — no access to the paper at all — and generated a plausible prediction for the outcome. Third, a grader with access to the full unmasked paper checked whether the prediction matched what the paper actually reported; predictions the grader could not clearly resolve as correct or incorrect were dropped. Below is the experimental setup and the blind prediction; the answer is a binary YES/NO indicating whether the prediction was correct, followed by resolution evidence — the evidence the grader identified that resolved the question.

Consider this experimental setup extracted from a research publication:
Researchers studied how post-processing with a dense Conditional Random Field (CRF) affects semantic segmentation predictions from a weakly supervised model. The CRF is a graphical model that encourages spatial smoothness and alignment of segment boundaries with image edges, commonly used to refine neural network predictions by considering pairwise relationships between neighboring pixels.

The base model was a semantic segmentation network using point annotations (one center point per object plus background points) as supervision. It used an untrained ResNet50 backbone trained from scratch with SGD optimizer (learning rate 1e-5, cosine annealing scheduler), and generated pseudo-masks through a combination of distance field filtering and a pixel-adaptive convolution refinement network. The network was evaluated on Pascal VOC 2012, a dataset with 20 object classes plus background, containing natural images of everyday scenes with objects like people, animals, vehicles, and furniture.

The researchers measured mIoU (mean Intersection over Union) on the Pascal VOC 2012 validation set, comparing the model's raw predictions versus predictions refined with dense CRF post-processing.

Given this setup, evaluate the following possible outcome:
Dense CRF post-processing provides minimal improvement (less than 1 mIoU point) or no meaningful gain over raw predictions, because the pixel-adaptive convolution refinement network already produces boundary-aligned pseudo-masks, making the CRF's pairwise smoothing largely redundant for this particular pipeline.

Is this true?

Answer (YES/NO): NO